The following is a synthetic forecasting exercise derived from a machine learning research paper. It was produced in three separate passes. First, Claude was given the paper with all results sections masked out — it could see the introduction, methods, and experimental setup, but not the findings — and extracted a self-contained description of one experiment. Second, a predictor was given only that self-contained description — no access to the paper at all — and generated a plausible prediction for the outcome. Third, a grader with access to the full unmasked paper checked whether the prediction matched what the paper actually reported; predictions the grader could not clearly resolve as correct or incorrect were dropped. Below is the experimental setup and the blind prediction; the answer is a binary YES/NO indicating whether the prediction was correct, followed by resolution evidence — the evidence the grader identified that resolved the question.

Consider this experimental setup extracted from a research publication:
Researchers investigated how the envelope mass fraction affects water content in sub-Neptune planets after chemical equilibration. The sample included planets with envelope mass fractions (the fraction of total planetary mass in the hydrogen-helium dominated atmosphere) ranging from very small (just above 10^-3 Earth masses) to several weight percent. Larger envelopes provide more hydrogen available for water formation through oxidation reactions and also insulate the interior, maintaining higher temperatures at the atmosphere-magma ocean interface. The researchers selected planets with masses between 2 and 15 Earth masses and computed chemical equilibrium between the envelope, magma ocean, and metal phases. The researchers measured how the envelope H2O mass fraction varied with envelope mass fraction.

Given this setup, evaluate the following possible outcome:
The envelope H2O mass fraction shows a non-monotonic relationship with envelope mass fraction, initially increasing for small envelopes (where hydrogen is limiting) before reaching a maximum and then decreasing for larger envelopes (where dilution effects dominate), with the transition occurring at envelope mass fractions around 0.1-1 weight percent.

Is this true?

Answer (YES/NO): NO